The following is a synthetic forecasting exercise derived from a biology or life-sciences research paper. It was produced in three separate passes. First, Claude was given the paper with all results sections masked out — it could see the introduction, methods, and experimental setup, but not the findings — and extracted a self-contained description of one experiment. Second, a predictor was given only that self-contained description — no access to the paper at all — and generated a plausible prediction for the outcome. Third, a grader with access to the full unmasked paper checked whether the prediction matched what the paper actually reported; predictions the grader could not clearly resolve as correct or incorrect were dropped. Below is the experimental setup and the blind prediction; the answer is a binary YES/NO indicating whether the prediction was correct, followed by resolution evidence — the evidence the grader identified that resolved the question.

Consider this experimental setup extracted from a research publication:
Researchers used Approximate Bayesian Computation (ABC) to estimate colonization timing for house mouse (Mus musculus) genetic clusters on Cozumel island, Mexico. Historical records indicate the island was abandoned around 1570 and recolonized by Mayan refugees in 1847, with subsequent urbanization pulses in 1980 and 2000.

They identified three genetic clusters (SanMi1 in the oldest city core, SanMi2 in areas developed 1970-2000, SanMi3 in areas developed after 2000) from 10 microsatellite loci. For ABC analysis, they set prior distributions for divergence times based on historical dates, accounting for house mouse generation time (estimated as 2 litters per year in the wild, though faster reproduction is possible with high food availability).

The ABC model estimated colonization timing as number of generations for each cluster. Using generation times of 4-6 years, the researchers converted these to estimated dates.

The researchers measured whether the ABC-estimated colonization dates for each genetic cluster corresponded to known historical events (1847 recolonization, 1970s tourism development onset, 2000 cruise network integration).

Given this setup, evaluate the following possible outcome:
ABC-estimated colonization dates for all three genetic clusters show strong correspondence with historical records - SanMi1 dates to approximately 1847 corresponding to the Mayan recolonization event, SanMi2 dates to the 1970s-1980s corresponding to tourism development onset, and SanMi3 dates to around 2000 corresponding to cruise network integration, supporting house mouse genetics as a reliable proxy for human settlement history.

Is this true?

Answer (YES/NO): NO